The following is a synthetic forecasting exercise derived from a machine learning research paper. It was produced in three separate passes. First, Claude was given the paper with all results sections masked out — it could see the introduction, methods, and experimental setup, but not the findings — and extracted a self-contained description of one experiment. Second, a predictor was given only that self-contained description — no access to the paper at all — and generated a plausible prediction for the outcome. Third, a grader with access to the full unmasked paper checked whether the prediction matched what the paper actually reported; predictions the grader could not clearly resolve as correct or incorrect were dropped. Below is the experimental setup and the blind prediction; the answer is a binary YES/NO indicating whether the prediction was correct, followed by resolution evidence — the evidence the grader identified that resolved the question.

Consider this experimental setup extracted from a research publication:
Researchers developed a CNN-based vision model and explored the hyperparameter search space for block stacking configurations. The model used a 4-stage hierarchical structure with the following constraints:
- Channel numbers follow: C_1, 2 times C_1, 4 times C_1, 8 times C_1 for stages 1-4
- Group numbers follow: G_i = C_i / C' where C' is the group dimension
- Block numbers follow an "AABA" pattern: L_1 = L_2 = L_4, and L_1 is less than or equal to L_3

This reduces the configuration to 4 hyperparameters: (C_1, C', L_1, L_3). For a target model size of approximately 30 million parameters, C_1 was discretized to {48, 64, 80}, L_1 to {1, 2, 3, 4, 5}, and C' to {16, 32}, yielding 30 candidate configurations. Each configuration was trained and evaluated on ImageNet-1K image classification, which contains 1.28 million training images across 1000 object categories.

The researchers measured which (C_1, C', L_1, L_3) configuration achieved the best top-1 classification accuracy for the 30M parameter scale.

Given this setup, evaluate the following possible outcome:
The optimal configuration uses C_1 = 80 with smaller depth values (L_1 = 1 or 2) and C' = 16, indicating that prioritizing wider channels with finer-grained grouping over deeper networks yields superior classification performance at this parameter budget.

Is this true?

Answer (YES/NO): NO